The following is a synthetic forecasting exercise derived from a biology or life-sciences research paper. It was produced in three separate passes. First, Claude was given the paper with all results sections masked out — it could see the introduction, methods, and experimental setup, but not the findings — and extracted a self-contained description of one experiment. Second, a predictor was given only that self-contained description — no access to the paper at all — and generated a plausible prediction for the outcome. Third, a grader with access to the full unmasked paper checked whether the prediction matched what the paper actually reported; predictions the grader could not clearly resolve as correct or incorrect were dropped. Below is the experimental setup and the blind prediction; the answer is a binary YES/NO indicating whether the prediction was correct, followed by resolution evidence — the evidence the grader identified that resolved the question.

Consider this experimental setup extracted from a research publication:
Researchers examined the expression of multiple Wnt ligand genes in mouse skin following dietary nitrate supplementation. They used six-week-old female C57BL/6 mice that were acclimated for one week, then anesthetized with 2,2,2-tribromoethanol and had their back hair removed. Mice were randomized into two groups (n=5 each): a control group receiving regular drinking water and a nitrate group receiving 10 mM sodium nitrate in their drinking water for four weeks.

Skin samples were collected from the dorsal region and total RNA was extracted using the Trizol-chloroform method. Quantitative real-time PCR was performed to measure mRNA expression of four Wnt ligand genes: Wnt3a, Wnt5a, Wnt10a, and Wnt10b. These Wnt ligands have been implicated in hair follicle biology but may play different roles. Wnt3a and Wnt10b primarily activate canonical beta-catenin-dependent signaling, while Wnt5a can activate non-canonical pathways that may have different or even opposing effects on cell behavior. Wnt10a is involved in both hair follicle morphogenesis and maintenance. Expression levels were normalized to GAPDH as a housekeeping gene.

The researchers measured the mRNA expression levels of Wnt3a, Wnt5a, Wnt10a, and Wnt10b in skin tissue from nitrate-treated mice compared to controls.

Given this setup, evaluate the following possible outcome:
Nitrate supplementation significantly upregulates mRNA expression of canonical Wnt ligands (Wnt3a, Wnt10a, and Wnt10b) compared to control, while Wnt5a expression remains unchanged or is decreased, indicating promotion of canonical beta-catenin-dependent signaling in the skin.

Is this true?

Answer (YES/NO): NO